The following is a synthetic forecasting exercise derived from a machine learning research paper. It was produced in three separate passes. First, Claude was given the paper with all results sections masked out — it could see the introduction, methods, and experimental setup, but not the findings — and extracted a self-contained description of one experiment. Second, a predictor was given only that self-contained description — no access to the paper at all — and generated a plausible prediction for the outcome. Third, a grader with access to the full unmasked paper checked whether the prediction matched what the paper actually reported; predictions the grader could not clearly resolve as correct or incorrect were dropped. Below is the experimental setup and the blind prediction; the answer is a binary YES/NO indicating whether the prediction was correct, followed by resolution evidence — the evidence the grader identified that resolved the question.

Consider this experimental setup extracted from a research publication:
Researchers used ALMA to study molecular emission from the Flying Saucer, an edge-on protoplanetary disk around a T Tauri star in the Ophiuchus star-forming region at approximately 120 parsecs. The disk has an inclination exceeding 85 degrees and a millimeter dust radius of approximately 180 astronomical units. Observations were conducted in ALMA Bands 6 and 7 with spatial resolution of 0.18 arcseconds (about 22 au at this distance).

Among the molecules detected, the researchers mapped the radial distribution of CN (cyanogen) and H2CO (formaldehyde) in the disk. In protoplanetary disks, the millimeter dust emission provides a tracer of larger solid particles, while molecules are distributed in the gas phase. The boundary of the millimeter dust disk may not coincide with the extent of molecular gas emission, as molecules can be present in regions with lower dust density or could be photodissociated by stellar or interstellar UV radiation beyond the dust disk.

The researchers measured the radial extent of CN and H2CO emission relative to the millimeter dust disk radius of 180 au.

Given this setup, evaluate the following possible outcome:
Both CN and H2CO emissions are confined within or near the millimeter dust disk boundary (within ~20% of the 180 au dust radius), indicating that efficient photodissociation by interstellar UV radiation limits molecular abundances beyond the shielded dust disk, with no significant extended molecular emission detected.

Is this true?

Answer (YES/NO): NO